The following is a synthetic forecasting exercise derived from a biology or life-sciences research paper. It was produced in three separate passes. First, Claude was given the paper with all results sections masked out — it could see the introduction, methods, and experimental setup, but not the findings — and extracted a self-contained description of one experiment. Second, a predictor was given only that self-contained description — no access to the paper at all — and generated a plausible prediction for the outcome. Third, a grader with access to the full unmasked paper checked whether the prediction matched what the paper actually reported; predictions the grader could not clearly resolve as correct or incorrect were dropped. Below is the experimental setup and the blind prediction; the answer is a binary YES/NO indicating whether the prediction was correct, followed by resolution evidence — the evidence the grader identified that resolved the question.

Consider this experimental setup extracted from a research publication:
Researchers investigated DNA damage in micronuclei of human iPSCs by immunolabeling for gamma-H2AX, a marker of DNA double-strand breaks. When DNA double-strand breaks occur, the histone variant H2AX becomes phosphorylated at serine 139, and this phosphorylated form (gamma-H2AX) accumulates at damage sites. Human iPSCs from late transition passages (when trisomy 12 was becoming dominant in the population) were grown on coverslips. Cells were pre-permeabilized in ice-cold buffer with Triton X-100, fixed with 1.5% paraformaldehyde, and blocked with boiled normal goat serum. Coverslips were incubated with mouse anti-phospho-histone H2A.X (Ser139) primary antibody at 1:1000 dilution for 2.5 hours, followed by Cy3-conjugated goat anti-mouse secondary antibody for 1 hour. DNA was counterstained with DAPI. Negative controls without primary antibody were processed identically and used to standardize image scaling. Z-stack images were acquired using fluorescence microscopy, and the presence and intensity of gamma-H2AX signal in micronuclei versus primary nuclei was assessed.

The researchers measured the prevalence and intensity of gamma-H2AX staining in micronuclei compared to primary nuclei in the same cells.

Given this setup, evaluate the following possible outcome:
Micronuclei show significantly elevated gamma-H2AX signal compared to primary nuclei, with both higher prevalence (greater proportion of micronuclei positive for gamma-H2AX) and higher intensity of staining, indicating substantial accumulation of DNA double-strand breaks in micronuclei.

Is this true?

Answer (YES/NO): NO